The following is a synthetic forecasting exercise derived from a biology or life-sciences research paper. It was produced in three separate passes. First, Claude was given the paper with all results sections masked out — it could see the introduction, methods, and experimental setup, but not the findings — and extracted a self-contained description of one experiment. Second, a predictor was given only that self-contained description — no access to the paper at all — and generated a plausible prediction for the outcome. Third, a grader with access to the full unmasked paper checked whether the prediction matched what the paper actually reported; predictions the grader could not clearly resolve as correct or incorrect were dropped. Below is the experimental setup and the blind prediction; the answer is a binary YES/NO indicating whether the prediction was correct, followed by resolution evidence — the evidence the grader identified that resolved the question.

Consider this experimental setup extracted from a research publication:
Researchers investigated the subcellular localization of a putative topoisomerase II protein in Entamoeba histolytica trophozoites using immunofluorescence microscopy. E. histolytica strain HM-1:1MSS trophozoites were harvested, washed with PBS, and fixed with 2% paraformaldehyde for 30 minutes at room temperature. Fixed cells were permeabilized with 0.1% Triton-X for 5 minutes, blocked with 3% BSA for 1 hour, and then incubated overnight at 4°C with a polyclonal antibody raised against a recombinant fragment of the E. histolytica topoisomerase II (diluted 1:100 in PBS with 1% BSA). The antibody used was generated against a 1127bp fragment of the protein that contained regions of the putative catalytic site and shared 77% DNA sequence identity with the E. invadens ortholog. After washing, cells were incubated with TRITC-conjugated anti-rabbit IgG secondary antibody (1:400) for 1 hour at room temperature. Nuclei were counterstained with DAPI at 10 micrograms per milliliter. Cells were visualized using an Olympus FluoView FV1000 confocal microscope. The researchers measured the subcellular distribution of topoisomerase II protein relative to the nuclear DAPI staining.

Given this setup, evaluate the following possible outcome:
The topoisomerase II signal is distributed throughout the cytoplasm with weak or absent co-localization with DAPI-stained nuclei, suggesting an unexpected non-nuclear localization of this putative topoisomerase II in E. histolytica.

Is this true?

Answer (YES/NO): NO